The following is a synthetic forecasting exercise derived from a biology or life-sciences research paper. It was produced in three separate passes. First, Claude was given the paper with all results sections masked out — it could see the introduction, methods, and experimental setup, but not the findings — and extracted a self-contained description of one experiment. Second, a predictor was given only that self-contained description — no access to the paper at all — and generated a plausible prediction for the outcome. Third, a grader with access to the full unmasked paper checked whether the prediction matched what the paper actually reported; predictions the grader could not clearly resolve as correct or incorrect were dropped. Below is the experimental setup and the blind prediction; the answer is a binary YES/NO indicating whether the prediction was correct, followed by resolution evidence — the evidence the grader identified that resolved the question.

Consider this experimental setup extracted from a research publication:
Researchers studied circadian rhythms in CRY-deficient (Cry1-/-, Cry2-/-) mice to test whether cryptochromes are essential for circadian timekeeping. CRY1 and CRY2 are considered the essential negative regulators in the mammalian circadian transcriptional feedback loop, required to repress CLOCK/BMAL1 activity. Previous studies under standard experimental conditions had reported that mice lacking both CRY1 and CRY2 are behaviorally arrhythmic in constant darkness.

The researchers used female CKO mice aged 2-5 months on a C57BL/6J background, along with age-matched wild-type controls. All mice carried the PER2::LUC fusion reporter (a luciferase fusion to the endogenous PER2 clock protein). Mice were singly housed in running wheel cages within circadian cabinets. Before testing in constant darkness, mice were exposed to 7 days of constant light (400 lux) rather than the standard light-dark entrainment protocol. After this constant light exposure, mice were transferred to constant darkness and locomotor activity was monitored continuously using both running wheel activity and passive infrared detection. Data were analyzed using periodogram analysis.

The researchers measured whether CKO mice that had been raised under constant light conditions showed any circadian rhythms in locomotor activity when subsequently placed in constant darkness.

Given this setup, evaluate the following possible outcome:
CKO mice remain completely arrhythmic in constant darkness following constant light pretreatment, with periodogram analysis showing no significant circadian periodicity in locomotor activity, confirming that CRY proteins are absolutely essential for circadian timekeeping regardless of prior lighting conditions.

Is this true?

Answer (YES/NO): NO